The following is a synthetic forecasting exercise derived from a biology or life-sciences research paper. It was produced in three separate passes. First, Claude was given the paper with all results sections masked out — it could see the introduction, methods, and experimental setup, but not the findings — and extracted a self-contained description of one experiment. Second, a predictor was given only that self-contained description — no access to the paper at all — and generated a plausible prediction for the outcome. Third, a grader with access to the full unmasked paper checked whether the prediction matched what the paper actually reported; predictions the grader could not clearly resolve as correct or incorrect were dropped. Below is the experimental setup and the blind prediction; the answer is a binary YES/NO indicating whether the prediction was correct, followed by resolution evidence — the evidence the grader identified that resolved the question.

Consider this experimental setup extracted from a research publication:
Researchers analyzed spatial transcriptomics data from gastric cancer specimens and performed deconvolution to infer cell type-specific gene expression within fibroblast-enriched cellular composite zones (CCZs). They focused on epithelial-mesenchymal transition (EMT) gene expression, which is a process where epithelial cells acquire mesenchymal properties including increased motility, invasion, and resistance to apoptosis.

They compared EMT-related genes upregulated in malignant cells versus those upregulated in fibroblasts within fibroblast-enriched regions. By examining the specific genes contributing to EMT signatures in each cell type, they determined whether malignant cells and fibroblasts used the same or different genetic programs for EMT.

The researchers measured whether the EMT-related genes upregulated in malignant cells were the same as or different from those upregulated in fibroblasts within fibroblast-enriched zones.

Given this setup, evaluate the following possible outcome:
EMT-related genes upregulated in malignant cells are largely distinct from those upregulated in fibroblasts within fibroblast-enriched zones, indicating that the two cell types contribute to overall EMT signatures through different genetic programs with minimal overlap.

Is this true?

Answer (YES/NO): YES